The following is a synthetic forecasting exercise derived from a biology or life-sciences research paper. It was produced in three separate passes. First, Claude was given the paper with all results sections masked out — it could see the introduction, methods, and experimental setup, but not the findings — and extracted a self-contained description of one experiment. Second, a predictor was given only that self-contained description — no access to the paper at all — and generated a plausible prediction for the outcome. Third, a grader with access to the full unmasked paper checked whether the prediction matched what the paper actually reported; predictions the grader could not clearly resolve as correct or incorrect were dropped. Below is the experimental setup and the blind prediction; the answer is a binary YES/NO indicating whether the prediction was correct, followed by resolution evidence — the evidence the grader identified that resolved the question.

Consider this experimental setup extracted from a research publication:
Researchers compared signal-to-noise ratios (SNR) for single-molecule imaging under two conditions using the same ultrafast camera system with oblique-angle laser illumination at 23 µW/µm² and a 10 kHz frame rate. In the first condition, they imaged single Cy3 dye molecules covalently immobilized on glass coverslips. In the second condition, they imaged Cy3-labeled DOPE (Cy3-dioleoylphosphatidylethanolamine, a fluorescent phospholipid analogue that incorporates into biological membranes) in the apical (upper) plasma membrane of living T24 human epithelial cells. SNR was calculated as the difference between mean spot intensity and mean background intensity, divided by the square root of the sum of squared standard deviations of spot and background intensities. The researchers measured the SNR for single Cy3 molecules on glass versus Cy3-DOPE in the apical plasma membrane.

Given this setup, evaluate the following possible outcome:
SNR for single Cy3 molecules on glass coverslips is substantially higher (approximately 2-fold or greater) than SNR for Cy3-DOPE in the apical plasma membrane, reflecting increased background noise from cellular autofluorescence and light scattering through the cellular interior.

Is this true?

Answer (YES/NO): NO